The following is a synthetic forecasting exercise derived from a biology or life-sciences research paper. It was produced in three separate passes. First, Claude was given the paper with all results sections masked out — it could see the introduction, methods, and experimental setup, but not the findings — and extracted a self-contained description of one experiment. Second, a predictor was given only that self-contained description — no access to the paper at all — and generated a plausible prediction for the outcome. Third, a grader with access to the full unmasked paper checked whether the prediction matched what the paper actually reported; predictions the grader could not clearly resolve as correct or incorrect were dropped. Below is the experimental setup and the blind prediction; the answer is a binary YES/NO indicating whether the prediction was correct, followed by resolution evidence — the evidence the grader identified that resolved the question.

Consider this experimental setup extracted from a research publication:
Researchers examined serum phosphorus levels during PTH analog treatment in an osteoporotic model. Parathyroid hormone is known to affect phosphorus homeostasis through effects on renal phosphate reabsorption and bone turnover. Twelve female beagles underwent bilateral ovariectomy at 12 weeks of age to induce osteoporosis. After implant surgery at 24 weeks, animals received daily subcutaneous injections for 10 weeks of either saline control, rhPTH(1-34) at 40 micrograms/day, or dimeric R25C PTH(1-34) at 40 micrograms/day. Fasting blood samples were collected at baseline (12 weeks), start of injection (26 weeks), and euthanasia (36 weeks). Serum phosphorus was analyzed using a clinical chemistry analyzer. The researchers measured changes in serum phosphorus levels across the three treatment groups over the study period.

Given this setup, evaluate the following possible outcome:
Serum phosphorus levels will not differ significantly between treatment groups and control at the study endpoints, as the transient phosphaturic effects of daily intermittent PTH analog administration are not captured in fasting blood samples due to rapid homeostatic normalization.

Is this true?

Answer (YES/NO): NO